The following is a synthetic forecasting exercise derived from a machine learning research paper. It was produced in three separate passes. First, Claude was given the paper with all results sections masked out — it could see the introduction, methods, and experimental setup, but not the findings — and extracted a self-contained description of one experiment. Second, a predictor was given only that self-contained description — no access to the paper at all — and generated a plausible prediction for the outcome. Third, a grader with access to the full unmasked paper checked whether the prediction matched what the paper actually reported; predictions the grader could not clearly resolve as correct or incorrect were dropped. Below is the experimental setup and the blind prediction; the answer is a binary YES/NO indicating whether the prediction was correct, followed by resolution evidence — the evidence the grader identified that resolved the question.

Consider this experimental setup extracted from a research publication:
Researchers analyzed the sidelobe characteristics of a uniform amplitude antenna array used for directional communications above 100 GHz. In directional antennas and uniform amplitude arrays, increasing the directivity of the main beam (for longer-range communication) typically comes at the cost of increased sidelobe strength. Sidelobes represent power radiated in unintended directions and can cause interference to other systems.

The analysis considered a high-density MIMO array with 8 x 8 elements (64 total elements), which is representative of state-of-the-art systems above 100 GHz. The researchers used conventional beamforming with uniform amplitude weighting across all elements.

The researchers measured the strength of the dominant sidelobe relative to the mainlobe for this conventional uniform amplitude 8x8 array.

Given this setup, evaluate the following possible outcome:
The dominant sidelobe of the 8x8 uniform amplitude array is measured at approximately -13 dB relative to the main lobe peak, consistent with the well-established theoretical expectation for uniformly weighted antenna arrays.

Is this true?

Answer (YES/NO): YES